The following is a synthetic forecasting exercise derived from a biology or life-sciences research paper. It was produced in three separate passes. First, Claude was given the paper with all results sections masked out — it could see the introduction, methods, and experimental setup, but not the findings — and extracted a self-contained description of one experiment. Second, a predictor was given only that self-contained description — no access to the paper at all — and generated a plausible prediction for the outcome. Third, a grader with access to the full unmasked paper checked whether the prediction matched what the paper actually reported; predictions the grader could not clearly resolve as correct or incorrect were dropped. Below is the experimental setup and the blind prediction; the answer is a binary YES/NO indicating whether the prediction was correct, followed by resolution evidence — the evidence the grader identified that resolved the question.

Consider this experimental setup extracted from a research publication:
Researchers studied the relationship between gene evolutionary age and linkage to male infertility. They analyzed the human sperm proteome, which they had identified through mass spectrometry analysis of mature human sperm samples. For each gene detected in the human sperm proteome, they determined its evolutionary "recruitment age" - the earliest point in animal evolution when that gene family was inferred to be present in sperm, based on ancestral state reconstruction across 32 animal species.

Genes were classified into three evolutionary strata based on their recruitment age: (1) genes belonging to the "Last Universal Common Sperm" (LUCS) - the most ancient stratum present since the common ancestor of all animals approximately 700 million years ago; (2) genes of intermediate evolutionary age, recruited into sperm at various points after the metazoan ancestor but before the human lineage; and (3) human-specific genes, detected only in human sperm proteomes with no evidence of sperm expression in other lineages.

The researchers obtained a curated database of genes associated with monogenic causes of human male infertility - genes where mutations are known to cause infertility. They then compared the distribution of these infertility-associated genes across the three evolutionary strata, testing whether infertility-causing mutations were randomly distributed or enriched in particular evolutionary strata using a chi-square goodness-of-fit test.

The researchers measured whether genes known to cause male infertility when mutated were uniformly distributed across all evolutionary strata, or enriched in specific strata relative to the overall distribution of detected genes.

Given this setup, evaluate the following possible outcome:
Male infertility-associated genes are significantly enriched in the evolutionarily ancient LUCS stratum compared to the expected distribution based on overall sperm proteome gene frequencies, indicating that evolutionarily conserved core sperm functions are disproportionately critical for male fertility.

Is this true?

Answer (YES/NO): YES